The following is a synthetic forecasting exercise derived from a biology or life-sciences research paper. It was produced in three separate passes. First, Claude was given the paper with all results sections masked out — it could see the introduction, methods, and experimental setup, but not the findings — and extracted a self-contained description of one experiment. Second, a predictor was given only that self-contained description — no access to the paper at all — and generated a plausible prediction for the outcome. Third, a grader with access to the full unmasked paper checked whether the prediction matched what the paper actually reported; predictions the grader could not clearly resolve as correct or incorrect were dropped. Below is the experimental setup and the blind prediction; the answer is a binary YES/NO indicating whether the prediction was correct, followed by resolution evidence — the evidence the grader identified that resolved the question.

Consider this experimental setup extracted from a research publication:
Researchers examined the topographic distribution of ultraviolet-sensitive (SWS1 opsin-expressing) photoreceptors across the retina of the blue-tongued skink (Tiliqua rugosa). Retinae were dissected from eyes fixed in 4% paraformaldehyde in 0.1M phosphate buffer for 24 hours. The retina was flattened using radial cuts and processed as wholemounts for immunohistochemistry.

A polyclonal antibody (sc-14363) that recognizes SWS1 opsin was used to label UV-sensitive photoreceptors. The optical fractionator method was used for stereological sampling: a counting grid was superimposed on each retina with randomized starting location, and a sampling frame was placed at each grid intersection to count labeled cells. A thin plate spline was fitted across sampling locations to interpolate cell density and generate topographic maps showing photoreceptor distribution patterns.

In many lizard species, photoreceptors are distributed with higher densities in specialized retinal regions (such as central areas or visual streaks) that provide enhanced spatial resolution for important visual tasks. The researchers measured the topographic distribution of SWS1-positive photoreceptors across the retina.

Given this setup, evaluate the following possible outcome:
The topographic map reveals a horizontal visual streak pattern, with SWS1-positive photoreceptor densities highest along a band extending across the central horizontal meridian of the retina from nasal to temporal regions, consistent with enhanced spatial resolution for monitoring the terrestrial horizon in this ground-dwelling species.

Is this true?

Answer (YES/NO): NO